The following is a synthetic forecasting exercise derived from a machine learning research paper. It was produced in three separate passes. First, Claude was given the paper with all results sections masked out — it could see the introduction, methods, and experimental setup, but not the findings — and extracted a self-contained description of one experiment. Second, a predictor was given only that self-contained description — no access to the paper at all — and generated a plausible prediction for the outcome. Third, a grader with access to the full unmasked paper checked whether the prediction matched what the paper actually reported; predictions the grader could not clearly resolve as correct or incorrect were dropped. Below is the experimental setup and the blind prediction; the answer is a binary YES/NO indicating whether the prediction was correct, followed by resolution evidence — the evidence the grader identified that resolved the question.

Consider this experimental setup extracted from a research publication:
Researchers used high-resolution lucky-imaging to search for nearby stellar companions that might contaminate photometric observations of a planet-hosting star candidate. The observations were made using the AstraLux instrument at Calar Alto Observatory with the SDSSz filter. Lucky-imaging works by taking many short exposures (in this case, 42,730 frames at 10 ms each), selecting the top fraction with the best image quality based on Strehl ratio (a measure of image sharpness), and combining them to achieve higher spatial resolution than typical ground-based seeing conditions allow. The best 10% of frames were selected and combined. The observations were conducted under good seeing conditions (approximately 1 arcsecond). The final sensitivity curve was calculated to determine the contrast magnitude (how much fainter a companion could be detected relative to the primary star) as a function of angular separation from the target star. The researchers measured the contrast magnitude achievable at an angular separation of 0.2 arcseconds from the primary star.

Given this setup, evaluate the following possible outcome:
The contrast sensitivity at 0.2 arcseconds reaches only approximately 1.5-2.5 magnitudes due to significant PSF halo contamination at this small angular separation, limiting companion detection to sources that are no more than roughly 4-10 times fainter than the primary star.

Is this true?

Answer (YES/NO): NO